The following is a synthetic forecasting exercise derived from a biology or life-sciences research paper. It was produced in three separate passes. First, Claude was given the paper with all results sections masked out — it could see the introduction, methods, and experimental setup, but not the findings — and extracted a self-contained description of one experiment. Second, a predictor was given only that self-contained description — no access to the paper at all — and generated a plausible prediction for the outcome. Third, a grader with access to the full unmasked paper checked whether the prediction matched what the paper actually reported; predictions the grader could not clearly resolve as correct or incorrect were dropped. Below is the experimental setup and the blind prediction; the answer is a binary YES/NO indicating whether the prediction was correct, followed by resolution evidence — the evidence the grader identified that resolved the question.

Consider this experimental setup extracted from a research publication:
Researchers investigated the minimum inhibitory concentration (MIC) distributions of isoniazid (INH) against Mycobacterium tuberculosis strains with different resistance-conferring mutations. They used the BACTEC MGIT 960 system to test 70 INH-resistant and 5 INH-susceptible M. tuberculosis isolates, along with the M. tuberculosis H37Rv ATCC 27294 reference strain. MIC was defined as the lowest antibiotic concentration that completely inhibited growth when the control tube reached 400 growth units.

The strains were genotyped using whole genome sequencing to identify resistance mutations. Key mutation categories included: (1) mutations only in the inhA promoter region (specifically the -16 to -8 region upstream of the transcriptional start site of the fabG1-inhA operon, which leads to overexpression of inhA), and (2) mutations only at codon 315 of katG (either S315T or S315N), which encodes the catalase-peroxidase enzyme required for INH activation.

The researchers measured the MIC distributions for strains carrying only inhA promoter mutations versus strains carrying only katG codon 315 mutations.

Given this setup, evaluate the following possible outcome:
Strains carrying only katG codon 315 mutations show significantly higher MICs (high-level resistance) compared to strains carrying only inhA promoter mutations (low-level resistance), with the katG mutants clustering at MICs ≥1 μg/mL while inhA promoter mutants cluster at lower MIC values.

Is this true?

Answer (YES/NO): YES